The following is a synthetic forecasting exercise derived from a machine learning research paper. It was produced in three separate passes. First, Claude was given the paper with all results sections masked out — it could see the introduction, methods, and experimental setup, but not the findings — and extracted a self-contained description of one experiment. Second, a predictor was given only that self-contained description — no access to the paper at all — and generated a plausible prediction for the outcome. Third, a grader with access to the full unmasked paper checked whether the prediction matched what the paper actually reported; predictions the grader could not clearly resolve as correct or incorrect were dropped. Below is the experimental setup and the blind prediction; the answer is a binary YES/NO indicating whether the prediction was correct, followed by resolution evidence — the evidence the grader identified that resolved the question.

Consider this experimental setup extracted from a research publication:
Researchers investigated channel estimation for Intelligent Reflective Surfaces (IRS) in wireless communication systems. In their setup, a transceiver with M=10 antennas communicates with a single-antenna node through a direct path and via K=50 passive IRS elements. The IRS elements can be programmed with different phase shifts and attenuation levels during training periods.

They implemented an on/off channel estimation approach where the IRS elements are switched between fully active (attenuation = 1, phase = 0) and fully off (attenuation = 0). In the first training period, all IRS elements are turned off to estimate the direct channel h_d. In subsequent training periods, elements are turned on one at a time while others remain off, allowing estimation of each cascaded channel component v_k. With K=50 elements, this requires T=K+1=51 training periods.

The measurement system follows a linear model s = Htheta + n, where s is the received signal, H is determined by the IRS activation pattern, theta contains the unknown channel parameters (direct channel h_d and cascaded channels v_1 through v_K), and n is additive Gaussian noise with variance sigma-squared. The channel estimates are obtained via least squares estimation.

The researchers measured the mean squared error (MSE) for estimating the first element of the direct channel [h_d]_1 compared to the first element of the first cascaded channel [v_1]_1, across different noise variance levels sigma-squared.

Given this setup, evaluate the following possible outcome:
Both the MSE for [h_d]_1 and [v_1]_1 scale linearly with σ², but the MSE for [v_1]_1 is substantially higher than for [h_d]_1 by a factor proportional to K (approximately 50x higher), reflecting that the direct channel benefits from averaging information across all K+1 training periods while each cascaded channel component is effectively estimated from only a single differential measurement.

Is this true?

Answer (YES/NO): NO